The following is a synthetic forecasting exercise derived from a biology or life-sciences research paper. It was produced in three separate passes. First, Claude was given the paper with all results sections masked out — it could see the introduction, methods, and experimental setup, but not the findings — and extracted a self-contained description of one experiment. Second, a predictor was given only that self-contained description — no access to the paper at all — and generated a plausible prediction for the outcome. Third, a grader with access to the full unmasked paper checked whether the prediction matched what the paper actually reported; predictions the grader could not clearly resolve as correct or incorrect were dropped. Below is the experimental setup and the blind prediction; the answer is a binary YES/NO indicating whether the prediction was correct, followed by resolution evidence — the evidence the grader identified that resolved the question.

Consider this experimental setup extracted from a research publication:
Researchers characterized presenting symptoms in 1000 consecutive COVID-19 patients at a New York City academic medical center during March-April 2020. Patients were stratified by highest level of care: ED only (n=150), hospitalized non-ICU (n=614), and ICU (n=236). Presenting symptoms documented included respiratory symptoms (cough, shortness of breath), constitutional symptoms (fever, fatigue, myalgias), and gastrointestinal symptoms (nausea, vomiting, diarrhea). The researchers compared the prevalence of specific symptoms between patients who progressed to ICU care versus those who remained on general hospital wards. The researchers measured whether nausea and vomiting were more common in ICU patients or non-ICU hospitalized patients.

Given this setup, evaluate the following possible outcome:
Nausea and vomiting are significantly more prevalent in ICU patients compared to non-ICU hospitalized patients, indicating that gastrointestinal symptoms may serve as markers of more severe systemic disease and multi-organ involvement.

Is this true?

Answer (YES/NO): NO